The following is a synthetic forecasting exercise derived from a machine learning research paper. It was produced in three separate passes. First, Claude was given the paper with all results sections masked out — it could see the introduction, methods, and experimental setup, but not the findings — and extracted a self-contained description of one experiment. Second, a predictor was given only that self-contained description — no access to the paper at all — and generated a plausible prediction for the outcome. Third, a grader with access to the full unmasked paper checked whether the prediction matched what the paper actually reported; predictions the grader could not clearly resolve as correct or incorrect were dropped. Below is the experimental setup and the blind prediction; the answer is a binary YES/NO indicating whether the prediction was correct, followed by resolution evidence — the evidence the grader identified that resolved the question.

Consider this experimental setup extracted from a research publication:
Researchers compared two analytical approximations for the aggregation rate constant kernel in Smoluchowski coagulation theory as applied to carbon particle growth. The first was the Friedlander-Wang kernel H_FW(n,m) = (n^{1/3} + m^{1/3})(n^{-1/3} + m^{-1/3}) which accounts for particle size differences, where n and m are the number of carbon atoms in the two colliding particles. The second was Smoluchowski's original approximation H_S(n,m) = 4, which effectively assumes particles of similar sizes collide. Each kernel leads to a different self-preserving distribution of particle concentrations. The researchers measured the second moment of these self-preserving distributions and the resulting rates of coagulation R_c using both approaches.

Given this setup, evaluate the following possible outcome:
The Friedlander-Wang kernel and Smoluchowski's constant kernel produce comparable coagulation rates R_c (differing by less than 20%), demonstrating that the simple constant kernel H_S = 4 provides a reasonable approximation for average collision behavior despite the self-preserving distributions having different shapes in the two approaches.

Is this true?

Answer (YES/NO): YES